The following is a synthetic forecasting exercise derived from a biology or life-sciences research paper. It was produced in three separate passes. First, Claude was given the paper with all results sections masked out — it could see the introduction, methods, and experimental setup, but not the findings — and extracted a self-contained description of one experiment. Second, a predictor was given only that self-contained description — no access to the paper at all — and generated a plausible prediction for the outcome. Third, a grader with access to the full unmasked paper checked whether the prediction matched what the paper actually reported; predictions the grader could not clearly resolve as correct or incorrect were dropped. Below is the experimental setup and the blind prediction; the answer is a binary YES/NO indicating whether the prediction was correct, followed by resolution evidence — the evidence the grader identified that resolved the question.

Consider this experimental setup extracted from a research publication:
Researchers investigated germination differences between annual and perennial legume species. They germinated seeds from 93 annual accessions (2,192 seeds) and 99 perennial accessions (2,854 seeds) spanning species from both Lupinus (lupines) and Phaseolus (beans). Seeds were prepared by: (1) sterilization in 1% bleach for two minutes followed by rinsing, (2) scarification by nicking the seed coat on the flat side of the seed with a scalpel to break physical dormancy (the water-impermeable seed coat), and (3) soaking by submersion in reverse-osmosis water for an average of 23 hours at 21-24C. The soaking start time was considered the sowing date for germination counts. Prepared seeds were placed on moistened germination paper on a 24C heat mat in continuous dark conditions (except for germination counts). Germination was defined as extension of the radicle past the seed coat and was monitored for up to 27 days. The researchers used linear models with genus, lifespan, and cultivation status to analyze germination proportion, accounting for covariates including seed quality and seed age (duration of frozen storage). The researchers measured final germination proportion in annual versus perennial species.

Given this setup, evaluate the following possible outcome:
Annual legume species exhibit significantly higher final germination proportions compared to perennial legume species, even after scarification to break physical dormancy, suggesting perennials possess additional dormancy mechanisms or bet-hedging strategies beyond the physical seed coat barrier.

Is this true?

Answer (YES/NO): NO